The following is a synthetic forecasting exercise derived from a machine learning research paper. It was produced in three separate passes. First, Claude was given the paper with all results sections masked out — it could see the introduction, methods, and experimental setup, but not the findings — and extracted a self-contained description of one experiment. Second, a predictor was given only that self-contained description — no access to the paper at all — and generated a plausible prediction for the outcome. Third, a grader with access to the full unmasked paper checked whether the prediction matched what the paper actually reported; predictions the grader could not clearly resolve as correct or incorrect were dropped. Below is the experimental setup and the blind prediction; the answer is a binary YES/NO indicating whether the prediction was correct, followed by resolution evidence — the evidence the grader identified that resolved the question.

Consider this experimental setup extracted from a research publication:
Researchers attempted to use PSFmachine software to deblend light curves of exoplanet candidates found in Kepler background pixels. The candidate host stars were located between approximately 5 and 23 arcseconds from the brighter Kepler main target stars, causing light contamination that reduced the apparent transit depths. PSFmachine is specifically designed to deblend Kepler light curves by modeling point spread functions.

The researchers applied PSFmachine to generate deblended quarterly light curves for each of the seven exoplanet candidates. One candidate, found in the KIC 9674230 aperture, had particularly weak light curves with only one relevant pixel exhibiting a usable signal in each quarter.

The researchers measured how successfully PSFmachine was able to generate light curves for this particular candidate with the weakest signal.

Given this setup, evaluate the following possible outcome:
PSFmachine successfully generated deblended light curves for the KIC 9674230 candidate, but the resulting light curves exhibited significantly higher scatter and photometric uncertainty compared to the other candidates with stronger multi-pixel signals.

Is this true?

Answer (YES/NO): NO